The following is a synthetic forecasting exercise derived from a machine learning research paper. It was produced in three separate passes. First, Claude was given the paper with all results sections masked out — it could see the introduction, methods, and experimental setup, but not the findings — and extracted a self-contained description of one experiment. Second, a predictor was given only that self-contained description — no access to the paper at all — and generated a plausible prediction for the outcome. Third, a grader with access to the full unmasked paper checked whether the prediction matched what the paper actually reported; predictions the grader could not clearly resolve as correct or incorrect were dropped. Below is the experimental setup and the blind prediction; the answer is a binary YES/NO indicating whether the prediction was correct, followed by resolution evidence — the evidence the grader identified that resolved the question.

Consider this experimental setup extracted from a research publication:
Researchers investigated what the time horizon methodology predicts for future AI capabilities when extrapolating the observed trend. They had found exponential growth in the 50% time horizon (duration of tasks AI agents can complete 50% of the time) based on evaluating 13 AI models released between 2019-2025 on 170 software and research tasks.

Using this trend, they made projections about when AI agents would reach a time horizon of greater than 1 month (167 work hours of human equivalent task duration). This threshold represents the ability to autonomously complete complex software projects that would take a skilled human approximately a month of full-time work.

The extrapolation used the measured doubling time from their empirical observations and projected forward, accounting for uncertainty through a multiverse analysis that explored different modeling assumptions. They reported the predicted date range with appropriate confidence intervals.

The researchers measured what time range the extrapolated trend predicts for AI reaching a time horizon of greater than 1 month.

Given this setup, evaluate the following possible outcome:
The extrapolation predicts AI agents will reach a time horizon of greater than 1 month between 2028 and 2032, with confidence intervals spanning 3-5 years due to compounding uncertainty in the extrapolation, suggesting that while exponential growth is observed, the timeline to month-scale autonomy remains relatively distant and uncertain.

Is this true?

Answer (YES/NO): NO